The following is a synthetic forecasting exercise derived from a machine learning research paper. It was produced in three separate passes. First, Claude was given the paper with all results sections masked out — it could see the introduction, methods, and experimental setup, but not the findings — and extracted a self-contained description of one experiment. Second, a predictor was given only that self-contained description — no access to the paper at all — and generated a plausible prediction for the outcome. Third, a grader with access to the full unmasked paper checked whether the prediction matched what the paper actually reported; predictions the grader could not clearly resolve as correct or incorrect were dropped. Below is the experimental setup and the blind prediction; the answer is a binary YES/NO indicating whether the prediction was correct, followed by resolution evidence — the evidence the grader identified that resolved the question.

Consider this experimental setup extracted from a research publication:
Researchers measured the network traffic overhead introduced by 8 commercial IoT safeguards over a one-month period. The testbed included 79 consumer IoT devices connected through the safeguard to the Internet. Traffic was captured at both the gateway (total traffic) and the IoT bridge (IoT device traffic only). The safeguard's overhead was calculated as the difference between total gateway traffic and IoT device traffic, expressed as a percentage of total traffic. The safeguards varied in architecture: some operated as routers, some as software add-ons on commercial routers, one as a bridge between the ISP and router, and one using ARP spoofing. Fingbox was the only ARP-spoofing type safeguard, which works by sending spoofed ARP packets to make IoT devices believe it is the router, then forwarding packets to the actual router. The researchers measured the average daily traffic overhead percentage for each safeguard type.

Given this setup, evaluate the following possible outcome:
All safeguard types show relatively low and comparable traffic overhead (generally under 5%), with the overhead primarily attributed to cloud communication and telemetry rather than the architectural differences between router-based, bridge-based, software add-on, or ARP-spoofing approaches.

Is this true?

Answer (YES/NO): NO